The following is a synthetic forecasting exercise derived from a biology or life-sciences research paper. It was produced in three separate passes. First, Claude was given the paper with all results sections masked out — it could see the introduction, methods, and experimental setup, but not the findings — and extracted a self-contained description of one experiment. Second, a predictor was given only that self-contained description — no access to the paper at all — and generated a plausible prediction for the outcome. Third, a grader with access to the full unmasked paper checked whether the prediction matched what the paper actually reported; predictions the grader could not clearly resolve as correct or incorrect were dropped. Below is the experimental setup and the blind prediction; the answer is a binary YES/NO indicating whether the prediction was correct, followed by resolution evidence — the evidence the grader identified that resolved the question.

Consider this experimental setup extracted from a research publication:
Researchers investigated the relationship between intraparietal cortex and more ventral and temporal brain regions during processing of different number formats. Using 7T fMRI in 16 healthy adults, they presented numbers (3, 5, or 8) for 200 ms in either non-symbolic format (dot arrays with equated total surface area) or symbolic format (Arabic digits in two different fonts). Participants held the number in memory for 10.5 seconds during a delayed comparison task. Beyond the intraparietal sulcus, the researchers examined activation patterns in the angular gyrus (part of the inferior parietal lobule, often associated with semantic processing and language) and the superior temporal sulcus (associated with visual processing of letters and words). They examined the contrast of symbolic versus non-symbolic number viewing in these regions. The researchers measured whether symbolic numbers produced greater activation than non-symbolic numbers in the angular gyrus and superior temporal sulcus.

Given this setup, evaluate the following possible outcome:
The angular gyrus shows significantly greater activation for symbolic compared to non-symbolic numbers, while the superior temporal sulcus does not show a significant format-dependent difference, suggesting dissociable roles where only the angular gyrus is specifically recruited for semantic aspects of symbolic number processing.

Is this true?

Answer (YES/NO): NO